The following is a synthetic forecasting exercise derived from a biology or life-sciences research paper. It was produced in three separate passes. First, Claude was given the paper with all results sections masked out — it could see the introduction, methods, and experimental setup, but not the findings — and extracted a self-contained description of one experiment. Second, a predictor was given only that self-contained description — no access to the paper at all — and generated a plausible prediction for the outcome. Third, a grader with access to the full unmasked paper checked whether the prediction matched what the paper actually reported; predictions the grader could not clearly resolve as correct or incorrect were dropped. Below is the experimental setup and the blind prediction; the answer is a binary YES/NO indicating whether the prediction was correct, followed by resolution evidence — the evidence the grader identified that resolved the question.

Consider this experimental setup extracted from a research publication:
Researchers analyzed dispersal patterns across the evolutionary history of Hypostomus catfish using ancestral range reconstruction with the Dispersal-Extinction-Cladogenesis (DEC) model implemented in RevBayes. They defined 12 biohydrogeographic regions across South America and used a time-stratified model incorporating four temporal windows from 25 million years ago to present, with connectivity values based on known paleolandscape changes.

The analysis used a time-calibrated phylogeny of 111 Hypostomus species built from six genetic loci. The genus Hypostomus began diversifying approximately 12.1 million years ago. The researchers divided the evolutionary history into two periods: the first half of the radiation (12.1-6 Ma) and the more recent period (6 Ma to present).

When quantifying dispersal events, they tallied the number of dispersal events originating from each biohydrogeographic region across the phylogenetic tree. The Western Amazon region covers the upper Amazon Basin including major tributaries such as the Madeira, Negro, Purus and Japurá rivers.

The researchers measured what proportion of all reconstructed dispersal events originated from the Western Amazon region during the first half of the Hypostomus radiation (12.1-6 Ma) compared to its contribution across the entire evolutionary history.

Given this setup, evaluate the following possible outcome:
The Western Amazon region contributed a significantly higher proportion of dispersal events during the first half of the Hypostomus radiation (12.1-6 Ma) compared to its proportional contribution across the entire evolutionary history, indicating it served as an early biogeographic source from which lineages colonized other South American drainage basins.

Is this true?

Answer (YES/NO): YES